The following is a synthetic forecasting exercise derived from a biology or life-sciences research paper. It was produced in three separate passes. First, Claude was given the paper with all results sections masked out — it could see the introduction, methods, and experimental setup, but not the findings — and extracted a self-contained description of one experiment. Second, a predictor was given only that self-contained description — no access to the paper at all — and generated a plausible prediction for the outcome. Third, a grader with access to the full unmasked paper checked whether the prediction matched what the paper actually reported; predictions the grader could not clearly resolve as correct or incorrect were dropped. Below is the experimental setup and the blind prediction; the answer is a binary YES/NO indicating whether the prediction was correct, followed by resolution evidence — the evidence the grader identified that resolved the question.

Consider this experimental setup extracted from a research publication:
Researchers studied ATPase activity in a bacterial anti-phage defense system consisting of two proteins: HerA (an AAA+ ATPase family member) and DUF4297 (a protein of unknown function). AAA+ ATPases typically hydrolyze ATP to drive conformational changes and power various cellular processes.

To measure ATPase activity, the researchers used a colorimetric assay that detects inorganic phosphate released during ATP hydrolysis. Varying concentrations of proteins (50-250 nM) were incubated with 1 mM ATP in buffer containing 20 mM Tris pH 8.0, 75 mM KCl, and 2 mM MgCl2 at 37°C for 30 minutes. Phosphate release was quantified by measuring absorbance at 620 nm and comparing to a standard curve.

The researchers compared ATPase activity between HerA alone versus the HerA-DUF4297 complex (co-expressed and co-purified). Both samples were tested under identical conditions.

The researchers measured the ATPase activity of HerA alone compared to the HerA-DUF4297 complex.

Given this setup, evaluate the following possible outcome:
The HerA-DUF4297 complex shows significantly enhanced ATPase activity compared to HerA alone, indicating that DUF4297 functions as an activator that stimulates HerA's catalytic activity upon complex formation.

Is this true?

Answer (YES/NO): YES